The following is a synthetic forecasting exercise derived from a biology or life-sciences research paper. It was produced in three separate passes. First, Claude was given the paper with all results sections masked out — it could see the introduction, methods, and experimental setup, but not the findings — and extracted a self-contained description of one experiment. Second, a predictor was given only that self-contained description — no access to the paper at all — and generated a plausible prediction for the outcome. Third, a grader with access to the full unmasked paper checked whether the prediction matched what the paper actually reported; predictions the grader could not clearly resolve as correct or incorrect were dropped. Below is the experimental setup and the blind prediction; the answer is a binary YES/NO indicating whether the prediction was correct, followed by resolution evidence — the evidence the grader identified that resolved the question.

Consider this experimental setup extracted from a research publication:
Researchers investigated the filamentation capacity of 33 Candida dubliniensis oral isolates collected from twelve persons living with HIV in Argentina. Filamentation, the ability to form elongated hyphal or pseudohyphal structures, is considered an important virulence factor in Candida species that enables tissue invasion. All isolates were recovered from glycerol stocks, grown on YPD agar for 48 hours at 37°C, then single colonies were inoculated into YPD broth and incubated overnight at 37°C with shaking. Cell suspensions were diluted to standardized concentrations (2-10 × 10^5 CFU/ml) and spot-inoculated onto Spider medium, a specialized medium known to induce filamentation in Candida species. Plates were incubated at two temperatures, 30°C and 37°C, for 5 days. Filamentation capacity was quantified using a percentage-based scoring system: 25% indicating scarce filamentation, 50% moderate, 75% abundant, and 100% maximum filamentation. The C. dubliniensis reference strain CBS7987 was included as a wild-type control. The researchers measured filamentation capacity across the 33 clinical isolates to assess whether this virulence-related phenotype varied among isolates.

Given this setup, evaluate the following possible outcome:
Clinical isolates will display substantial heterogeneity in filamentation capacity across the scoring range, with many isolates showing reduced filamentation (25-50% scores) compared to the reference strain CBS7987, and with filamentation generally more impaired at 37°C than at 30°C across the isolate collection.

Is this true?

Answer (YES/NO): NO